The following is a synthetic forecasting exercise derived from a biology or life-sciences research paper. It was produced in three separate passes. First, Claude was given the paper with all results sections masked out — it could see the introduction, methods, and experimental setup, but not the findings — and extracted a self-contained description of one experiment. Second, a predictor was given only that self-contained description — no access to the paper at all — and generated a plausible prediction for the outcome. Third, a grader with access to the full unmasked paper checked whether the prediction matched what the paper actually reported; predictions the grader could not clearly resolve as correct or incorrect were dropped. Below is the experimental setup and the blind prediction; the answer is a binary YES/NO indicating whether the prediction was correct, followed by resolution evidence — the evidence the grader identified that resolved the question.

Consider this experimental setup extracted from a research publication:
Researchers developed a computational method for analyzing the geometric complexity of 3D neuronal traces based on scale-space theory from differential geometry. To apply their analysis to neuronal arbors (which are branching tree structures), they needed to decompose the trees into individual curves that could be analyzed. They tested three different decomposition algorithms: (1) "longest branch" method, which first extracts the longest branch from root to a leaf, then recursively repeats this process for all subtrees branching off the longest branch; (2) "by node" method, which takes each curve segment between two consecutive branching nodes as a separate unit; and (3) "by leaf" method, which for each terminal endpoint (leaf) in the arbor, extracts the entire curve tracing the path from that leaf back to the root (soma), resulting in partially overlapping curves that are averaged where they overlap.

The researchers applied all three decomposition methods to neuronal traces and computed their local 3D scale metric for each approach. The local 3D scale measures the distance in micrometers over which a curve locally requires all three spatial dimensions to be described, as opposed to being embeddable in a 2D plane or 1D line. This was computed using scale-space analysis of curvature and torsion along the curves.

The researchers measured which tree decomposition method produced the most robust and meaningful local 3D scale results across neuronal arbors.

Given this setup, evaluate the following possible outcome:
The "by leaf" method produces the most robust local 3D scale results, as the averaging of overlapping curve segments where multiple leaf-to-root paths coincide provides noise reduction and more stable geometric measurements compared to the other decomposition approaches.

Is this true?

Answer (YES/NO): YES